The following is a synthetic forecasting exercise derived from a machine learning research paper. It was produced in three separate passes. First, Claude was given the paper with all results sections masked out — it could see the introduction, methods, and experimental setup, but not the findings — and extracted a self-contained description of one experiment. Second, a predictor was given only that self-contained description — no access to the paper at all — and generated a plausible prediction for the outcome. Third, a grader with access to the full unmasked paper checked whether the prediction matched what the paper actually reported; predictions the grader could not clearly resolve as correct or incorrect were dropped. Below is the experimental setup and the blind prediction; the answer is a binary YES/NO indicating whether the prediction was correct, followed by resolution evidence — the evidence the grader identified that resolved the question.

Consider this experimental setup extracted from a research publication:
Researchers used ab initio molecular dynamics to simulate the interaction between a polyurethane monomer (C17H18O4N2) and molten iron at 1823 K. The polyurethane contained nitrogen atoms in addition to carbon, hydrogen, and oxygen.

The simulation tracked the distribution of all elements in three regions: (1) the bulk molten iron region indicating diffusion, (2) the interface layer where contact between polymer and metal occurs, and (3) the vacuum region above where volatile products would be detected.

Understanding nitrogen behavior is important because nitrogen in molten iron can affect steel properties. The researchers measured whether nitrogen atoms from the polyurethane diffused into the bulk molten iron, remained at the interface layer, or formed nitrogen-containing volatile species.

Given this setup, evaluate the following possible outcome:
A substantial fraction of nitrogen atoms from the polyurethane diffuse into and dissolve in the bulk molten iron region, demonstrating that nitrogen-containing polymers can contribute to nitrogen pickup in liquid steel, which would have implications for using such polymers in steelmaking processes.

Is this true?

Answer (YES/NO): NO